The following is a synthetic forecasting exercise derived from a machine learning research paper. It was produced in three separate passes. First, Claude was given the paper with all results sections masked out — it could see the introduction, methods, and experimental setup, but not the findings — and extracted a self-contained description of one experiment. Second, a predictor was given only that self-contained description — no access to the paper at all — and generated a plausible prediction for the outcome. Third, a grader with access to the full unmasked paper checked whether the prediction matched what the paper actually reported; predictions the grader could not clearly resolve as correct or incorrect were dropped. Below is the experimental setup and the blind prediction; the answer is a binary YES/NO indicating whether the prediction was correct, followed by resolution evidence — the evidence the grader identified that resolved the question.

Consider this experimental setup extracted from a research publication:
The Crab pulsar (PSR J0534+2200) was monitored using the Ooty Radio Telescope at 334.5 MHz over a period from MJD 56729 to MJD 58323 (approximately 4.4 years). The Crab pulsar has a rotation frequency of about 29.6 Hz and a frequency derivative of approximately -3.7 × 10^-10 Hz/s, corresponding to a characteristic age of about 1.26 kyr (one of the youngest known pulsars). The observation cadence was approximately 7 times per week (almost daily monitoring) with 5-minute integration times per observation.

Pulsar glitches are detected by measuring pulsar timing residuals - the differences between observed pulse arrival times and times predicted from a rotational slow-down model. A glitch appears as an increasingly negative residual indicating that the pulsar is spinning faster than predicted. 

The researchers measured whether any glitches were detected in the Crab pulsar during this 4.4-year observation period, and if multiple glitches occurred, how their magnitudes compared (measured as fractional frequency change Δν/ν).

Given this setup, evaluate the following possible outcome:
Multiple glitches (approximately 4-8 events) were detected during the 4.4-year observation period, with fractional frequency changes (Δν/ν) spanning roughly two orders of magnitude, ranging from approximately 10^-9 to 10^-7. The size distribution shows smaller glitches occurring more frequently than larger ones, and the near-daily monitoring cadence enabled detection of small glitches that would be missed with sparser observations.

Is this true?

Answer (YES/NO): NO